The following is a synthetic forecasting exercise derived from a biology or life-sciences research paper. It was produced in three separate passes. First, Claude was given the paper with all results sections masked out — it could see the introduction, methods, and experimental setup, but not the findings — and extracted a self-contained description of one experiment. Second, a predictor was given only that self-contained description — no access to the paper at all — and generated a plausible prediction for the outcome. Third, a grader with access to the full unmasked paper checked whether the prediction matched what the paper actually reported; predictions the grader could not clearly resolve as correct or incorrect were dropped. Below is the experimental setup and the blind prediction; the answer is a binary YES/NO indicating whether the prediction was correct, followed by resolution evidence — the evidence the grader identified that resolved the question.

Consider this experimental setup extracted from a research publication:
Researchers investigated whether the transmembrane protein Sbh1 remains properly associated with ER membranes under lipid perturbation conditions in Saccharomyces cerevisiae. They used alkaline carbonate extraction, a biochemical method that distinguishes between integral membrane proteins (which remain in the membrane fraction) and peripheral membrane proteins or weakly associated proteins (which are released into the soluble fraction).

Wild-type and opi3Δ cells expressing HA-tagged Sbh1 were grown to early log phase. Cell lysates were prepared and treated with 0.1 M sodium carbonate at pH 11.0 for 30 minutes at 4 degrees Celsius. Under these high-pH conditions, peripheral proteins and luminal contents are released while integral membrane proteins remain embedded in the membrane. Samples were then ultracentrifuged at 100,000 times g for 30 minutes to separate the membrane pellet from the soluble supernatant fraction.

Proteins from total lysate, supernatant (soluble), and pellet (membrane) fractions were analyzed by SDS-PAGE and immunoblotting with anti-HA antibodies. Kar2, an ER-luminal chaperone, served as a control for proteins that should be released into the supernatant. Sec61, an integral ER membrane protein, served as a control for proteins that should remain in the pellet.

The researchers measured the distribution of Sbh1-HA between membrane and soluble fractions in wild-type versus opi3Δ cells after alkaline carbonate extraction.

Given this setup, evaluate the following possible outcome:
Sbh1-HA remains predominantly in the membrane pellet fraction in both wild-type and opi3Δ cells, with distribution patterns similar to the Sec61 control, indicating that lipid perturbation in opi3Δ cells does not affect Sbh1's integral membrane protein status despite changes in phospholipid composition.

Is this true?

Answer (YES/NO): YES